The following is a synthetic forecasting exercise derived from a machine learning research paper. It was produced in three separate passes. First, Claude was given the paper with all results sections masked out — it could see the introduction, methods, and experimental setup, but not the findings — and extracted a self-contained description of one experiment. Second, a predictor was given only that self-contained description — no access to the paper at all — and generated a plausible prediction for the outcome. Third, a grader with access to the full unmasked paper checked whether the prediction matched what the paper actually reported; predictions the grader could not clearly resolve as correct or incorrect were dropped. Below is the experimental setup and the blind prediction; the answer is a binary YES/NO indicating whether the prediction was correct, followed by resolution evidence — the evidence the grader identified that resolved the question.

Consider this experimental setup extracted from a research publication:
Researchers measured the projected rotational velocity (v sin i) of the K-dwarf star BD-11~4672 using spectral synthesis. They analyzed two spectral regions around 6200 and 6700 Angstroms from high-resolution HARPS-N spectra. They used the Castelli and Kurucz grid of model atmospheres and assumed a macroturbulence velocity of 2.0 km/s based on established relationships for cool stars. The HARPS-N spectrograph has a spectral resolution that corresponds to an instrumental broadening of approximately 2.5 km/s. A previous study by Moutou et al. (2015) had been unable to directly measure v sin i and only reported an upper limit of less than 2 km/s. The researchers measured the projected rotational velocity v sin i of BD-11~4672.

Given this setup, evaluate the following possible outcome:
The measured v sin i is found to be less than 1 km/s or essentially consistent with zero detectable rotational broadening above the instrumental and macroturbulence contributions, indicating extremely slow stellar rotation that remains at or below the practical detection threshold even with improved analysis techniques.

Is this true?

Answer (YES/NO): NO